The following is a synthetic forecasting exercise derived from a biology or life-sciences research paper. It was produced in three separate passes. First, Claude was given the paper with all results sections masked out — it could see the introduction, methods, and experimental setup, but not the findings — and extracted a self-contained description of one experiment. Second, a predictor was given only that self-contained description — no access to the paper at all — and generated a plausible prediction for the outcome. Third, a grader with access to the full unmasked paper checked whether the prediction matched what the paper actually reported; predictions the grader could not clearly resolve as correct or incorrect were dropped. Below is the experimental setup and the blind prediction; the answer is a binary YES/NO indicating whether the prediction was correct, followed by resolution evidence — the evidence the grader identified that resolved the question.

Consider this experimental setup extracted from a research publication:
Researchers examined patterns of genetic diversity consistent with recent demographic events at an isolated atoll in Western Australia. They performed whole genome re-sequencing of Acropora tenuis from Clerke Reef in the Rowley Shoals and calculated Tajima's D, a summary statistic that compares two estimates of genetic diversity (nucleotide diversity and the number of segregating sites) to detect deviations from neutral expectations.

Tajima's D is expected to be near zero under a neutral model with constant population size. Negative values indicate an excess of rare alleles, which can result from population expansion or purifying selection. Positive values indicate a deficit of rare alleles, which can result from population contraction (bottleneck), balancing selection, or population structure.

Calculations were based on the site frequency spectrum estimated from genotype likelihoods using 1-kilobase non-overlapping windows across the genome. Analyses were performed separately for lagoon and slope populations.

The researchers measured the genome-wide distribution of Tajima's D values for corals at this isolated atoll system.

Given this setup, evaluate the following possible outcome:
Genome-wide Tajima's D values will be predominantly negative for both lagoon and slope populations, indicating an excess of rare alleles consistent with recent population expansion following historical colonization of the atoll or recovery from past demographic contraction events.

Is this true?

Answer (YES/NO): NO